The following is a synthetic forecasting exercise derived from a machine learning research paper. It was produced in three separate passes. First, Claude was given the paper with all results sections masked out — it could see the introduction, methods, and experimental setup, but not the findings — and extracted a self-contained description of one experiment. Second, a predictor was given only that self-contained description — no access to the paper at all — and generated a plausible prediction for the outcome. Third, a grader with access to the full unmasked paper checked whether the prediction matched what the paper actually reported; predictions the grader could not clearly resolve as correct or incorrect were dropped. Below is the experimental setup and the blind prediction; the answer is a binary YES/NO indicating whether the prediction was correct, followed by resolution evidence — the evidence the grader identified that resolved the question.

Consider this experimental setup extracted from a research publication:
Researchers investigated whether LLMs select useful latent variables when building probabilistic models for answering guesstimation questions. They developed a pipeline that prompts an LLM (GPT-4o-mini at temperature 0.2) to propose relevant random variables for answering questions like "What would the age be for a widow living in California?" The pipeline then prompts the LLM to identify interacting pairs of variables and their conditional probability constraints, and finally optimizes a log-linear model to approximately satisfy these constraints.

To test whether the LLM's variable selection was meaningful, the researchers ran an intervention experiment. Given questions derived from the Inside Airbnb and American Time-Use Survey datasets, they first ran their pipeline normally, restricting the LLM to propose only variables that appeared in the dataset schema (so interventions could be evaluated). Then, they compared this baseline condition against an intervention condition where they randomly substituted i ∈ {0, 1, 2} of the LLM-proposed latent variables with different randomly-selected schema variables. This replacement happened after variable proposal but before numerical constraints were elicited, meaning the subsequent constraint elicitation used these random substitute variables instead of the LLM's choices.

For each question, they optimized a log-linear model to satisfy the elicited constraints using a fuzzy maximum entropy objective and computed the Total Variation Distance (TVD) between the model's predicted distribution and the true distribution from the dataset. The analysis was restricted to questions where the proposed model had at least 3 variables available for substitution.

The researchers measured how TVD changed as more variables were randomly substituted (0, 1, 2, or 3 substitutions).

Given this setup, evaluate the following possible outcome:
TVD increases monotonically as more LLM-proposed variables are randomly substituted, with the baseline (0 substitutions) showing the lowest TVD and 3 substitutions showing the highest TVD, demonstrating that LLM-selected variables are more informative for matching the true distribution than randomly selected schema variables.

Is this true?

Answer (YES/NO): NO